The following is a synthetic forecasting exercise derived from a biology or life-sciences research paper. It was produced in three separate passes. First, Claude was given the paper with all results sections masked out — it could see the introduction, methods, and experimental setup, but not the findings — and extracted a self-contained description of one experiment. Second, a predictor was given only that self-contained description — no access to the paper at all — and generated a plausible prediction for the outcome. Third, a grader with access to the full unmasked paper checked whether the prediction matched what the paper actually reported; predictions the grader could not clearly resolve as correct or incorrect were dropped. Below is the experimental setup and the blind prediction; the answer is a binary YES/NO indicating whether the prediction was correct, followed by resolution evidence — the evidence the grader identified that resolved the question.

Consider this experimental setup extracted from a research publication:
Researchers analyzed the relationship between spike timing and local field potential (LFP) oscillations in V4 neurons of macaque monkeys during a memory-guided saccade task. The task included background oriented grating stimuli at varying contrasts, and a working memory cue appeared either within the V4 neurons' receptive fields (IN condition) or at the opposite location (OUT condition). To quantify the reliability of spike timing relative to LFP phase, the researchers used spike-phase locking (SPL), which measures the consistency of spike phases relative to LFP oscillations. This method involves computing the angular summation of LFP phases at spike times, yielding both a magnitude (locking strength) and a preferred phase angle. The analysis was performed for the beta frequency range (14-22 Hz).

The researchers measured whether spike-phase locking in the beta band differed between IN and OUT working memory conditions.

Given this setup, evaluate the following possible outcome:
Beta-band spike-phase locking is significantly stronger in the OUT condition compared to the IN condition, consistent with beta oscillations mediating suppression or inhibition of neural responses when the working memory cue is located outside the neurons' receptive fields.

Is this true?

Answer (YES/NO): NO